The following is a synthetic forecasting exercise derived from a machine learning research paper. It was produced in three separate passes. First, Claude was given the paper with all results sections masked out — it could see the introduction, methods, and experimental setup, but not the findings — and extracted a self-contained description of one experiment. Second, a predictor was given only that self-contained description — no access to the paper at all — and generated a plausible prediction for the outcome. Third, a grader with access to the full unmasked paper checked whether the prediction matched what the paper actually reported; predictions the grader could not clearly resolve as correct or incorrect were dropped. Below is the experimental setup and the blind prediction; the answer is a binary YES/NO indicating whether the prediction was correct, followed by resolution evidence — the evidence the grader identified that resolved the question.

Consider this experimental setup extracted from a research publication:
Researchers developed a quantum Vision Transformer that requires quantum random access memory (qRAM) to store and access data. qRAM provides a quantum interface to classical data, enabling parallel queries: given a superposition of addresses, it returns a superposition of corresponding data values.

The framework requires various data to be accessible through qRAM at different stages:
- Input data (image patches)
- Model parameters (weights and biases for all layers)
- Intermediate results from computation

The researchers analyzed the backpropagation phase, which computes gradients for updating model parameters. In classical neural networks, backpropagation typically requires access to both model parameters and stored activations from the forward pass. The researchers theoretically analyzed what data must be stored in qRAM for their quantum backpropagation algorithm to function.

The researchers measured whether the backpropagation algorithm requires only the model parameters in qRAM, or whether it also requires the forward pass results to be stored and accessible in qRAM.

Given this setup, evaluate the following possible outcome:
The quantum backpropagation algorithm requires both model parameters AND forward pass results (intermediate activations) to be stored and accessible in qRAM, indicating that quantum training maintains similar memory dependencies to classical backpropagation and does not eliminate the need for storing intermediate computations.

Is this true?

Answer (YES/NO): YES